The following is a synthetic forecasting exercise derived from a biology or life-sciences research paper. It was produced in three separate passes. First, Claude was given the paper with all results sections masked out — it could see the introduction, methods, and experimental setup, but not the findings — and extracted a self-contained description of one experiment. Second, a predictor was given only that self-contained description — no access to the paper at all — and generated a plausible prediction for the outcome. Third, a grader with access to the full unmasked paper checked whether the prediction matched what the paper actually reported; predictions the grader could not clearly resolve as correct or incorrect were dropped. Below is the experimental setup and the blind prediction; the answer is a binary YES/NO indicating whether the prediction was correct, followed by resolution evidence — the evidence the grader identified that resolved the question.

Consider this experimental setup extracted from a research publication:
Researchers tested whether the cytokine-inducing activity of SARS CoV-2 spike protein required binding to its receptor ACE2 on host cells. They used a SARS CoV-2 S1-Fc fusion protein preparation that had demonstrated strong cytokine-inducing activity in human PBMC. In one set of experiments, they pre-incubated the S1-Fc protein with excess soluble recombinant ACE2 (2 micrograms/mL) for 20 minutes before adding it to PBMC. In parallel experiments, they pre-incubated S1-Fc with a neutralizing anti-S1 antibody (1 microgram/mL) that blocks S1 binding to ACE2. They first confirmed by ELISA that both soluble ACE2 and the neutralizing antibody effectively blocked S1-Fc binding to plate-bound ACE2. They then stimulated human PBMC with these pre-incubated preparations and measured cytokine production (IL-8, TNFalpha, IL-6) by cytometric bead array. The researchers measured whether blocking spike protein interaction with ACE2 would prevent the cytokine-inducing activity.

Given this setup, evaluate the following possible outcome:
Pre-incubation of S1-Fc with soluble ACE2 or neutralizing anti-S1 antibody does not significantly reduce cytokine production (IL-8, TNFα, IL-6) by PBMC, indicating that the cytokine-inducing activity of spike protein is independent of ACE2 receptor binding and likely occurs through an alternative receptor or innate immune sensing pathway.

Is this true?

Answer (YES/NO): YES